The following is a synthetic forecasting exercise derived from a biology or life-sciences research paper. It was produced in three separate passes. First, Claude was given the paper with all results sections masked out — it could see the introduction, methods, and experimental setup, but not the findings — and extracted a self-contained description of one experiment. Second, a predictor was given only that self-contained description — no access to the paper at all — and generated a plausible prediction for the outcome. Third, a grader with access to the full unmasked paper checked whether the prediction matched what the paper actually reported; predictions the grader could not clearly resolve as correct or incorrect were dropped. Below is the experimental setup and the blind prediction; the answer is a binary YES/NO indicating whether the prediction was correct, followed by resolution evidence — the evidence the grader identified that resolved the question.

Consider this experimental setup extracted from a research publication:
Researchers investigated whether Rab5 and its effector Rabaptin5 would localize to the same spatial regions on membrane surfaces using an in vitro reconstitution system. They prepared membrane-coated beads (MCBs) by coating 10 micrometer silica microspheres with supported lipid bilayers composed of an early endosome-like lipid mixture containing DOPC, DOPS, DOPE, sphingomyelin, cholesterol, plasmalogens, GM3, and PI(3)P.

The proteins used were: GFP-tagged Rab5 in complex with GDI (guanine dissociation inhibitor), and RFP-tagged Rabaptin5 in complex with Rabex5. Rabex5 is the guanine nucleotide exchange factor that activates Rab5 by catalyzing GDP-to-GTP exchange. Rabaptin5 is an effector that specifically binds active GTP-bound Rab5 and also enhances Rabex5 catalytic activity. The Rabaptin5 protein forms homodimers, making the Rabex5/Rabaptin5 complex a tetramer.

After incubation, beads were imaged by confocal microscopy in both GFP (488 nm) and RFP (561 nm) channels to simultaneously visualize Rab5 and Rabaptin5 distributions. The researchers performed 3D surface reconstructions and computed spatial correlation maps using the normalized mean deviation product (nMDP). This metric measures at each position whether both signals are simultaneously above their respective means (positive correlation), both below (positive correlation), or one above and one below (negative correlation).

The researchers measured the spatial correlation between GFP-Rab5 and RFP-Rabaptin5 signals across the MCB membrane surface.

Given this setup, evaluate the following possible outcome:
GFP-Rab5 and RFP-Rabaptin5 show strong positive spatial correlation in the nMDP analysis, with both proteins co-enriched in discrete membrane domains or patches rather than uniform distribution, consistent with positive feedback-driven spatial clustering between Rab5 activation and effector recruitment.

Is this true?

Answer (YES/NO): YES